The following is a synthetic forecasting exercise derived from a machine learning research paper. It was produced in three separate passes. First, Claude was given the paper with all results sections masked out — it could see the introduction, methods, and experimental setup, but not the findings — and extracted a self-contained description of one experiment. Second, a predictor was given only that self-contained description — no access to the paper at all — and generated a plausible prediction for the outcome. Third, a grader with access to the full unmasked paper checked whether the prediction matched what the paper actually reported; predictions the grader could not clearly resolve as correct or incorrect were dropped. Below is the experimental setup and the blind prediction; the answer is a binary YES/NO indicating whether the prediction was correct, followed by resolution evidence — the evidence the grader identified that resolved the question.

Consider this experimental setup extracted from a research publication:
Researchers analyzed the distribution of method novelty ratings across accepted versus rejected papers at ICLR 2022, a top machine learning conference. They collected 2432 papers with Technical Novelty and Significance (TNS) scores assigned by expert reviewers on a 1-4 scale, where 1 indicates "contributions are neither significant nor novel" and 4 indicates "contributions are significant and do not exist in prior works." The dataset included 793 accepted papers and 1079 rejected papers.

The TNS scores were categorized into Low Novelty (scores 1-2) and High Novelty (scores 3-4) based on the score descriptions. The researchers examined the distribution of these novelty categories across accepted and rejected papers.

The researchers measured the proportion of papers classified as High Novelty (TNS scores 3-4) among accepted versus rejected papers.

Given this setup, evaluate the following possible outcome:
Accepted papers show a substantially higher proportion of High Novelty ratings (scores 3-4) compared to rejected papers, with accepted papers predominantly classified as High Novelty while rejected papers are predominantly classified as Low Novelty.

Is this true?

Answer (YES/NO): YES